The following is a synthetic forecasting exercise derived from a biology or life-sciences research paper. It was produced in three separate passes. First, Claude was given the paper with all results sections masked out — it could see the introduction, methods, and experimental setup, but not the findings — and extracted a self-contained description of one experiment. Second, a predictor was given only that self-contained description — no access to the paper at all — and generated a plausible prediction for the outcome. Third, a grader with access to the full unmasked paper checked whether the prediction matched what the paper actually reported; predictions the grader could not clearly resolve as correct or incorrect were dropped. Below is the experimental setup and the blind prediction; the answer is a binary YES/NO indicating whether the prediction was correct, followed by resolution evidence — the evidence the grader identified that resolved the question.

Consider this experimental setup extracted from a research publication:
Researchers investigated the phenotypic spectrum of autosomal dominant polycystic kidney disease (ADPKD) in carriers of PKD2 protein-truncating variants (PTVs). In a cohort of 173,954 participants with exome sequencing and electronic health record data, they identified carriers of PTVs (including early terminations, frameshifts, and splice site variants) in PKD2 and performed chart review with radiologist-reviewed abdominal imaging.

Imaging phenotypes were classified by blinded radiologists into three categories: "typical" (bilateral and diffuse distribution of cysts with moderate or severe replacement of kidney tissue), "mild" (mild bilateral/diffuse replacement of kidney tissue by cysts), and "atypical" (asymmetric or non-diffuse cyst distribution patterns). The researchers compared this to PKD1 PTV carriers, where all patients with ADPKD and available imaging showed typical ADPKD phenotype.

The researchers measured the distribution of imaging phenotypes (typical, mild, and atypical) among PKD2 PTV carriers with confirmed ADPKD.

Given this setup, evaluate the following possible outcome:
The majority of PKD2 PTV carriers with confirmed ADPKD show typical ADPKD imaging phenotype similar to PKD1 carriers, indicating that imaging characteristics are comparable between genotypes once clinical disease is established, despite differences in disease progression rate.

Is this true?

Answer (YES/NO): NO